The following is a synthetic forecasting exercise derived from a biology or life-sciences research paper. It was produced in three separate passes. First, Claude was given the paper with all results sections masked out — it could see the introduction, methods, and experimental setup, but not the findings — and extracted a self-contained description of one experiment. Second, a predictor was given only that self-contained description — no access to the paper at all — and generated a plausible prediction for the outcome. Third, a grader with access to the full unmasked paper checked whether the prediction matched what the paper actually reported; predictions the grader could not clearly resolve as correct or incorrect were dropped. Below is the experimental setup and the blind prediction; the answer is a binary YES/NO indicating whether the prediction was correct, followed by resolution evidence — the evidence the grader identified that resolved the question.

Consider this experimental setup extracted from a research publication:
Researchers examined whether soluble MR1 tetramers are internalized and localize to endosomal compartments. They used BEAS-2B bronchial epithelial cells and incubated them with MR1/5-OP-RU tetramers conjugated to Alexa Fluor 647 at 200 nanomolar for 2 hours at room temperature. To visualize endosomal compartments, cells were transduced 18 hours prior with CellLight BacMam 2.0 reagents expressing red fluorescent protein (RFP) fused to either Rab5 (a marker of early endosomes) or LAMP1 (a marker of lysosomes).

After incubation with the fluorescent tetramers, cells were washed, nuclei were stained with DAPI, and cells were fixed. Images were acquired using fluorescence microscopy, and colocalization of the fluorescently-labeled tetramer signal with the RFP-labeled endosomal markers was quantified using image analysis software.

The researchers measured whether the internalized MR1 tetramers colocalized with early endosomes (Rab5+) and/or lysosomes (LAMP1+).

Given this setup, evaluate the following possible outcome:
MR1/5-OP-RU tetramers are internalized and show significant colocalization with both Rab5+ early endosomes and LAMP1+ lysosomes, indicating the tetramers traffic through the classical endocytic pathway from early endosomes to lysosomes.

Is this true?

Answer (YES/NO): YES